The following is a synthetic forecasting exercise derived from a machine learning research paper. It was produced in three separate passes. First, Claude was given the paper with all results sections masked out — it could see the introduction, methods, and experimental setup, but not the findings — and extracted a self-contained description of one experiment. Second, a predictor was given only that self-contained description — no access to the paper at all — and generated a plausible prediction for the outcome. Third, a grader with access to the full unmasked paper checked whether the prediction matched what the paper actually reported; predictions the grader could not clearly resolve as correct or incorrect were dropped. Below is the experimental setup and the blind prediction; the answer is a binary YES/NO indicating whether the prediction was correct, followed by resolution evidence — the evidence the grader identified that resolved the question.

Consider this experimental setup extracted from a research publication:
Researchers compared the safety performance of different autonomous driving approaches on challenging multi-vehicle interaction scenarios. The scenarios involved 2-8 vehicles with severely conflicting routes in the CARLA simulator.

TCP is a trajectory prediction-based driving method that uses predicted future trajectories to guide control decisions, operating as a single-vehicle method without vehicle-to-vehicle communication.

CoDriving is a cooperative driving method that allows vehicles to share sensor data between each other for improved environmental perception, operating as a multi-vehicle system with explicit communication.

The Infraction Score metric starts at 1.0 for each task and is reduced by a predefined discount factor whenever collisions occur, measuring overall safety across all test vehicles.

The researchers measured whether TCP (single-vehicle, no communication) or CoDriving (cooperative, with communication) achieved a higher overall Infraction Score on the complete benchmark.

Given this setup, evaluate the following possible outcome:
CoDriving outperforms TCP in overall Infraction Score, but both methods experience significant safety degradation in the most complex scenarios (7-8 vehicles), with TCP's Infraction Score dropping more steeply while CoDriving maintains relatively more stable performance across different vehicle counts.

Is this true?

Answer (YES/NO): NO